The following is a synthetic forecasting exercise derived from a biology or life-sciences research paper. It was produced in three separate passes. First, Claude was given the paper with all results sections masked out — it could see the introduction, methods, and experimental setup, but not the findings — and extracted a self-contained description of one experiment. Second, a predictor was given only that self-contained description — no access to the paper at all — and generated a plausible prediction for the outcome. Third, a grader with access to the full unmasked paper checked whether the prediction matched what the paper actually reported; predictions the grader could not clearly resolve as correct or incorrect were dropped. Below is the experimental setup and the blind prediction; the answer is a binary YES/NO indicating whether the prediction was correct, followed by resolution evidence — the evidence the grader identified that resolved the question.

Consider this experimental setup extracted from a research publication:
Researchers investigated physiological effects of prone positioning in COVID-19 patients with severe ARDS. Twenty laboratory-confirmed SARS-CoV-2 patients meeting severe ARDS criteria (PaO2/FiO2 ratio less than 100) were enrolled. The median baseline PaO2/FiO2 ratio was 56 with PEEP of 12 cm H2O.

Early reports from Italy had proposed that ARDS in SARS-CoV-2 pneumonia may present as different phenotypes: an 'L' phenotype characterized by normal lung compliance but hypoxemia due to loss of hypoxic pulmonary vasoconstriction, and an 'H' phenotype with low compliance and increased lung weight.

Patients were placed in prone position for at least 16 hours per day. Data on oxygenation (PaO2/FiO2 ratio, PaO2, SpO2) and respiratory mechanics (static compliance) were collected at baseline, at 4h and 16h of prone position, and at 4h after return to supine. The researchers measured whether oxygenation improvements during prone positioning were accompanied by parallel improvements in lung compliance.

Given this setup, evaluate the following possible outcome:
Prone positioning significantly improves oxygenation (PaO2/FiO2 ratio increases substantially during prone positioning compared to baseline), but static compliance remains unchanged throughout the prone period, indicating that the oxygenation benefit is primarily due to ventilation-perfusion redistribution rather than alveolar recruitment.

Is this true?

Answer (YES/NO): NO